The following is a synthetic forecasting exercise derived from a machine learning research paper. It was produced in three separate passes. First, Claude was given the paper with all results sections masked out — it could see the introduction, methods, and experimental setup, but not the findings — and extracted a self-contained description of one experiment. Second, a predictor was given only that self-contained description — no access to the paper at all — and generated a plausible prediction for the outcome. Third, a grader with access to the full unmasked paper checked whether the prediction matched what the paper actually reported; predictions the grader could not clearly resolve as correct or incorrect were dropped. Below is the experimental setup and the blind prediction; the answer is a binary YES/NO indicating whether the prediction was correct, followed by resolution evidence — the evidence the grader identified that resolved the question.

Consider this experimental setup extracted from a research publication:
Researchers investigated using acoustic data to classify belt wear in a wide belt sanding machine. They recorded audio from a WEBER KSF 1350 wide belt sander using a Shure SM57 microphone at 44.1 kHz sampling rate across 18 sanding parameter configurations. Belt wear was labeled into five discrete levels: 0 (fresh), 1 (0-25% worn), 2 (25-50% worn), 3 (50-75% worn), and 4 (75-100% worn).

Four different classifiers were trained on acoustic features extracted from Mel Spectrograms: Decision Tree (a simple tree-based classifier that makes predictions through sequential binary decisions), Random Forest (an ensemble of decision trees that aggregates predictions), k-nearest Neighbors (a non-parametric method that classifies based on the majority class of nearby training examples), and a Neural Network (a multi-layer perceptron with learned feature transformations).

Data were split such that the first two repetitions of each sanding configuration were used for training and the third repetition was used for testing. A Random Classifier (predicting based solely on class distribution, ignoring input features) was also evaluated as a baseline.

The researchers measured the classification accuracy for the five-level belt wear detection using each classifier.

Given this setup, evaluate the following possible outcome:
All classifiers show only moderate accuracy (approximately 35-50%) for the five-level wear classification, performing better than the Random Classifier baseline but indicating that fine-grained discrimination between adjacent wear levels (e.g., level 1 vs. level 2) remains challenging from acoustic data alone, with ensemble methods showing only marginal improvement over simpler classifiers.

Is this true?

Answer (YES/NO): NO